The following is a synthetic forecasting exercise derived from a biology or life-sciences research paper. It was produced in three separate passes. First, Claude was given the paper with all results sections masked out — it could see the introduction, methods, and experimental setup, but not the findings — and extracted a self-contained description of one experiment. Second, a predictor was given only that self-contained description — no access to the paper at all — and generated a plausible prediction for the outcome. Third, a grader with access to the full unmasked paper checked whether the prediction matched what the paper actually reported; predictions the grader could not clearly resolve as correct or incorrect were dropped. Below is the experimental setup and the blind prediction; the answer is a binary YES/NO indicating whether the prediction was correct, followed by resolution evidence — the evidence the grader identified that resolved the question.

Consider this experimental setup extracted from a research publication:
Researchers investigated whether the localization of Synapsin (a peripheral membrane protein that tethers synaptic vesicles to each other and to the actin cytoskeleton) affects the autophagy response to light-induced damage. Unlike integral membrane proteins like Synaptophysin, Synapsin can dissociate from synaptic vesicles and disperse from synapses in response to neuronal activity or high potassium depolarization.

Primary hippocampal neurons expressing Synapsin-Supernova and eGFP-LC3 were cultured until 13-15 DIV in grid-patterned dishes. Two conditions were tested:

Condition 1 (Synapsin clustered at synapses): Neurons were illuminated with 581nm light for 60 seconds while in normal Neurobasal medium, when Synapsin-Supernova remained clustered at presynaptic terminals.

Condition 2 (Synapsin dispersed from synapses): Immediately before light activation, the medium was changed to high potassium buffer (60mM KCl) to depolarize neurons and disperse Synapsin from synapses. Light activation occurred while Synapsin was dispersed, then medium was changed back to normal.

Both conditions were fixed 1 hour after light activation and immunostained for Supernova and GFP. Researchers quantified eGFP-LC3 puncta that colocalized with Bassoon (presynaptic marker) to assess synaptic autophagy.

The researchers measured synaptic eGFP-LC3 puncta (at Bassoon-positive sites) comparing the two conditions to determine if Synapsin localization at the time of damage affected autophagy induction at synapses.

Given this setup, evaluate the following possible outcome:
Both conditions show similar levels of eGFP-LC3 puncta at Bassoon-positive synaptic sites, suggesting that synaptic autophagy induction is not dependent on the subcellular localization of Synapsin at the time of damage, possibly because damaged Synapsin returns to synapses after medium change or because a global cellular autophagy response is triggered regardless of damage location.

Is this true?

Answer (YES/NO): NO